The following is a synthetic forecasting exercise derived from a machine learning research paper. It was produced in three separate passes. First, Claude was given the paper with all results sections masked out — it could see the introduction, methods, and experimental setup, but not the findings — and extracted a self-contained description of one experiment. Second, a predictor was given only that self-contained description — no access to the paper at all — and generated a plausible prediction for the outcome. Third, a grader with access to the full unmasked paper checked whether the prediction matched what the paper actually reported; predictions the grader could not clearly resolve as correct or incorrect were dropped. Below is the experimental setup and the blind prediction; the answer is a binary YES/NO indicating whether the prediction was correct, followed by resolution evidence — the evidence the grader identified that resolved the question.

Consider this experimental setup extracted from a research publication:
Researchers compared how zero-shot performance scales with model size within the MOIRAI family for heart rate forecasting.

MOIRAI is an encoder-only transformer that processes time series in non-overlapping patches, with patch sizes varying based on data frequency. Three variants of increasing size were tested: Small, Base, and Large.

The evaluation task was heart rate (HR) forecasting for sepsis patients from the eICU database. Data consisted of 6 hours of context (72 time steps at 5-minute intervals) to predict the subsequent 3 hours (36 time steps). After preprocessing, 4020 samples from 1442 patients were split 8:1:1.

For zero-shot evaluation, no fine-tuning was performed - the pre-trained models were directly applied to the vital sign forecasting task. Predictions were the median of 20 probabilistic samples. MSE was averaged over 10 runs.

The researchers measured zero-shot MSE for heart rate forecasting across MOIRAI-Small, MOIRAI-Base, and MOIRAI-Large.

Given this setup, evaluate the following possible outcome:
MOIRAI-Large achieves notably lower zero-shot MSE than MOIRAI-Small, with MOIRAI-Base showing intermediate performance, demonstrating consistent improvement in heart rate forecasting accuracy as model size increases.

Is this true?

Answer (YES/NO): NO